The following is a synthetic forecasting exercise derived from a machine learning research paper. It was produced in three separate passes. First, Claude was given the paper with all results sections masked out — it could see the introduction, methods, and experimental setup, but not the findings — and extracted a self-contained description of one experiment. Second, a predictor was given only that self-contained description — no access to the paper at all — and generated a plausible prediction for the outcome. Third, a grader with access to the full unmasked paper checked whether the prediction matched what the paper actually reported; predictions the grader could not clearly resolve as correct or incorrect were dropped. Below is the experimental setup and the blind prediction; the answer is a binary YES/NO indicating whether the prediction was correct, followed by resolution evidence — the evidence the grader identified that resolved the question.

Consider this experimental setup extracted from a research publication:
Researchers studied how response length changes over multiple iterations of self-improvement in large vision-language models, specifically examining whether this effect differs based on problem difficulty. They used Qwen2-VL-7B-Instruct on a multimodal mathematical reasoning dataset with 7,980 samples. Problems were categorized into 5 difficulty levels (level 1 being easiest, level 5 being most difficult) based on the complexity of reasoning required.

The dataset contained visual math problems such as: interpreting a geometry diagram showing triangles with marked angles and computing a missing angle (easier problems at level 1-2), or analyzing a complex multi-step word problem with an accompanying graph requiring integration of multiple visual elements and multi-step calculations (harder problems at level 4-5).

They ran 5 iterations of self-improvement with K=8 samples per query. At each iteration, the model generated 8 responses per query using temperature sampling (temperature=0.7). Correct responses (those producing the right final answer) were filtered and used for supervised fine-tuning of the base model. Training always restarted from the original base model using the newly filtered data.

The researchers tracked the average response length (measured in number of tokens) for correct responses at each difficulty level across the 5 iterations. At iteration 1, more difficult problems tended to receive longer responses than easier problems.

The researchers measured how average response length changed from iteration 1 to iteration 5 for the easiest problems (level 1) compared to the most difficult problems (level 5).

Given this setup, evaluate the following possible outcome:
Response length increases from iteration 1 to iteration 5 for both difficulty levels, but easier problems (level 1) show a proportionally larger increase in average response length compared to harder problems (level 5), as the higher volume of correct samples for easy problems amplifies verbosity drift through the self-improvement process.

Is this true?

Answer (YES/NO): NO